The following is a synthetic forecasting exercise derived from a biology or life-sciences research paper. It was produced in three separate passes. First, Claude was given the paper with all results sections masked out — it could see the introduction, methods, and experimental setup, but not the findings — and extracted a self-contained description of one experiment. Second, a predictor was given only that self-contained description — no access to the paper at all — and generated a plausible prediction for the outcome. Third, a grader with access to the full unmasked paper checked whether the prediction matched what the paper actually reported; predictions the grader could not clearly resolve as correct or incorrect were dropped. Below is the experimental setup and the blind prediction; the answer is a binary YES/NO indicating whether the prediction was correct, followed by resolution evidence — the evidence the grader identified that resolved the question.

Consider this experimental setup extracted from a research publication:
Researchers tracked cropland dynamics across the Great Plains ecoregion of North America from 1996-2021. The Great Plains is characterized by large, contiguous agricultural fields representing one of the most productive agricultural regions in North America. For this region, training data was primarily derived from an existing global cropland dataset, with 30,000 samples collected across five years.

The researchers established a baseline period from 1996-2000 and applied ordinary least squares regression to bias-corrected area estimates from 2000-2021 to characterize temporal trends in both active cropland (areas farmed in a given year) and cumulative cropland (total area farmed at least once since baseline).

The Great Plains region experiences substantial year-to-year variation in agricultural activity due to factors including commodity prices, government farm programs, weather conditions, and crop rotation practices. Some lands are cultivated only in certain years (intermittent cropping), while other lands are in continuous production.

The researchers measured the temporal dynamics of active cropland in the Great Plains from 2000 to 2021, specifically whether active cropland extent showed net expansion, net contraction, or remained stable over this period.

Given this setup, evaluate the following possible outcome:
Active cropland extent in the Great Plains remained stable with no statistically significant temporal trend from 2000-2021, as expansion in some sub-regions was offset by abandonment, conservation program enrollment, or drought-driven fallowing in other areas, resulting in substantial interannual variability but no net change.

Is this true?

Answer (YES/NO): YES